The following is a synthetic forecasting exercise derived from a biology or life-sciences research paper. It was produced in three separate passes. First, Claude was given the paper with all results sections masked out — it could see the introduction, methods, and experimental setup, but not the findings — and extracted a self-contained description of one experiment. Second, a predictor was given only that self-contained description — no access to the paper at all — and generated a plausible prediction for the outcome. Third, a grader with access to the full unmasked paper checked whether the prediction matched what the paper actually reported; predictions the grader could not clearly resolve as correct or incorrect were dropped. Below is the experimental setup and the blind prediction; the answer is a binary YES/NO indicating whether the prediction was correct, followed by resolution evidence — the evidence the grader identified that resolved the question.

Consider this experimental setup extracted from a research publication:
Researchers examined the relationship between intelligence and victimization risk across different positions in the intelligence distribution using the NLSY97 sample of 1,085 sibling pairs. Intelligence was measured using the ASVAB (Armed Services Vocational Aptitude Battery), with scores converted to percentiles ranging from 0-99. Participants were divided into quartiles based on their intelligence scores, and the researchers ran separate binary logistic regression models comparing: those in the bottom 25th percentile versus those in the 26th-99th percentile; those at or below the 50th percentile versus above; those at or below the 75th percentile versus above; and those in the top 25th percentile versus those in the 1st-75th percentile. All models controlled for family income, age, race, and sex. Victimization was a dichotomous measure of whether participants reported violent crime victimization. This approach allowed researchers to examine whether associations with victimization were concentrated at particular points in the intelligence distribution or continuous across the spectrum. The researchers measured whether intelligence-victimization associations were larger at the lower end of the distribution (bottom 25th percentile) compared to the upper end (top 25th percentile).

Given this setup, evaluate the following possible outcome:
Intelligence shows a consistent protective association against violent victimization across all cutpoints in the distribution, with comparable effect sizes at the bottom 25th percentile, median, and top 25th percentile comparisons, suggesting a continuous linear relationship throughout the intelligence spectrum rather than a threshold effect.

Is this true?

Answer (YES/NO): NO